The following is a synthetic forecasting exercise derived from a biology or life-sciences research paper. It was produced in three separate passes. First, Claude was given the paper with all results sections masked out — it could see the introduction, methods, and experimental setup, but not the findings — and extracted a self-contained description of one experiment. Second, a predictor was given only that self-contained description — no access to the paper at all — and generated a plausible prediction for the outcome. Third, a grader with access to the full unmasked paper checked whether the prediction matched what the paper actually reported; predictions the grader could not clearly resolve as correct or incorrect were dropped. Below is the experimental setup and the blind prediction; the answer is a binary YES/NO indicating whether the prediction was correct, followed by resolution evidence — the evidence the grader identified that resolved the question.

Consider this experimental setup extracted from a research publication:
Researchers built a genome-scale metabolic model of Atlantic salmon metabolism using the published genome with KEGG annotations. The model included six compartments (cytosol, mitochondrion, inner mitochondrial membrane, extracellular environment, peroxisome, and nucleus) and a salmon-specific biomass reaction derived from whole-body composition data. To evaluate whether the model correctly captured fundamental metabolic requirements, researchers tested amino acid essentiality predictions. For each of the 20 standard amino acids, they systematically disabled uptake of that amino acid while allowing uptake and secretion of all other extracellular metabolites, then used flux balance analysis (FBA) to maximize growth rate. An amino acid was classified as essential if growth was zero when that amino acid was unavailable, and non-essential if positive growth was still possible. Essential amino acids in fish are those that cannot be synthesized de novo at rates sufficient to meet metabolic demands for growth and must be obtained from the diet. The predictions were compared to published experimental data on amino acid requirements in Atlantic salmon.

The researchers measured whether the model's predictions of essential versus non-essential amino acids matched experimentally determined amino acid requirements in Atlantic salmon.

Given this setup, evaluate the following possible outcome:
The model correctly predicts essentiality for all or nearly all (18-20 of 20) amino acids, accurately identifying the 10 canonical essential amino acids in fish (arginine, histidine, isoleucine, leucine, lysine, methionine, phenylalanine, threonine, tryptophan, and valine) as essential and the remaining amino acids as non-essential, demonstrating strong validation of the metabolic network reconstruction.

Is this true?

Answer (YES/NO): YES